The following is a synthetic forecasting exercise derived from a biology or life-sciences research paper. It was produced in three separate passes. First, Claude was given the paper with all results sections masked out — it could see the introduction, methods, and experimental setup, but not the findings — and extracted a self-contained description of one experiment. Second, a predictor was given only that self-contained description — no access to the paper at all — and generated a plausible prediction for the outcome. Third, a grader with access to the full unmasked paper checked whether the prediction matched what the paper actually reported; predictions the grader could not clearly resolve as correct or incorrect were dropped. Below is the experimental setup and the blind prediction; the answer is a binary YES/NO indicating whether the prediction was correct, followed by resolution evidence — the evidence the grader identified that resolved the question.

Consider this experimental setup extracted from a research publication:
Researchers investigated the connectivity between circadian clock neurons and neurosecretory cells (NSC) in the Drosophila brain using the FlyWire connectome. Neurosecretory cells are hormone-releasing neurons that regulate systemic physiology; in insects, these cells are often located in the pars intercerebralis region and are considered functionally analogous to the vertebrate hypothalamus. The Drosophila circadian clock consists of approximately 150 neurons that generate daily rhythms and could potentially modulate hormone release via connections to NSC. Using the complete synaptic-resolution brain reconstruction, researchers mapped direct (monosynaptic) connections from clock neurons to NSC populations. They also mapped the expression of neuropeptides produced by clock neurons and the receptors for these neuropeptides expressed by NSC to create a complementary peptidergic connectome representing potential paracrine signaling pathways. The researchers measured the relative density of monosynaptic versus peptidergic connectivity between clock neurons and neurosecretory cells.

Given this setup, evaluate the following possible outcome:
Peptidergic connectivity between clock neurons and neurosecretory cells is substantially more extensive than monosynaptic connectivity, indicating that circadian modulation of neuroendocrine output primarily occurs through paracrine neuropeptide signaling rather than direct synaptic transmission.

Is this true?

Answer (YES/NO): YES